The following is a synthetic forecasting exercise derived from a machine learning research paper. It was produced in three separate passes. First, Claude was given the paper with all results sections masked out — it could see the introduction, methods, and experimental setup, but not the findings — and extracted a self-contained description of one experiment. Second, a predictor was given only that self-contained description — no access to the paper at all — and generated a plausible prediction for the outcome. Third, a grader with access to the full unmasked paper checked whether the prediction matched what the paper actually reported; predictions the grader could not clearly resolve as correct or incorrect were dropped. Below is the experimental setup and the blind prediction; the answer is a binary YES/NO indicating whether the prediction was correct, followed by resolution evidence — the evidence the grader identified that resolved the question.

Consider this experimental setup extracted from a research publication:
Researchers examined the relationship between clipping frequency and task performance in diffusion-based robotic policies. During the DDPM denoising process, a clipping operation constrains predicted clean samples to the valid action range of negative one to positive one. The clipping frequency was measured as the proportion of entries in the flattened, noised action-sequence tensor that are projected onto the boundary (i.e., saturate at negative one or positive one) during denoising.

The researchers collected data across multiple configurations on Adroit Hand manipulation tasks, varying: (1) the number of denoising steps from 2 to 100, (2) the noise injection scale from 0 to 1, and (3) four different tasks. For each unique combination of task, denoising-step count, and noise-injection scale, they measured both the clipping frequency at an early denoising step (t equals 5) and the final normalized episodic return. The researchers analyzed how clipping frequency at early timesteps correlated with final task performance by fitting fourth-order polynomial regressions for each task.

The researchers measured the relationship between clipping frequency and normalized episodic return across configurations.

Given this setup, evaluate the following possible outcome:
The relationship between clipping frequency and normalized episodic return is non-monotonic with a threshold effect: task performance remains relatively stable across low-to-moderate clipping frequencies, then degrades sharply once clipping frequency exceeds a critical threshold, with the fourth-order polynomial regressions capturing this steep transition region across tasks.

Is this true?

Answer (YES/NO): NO